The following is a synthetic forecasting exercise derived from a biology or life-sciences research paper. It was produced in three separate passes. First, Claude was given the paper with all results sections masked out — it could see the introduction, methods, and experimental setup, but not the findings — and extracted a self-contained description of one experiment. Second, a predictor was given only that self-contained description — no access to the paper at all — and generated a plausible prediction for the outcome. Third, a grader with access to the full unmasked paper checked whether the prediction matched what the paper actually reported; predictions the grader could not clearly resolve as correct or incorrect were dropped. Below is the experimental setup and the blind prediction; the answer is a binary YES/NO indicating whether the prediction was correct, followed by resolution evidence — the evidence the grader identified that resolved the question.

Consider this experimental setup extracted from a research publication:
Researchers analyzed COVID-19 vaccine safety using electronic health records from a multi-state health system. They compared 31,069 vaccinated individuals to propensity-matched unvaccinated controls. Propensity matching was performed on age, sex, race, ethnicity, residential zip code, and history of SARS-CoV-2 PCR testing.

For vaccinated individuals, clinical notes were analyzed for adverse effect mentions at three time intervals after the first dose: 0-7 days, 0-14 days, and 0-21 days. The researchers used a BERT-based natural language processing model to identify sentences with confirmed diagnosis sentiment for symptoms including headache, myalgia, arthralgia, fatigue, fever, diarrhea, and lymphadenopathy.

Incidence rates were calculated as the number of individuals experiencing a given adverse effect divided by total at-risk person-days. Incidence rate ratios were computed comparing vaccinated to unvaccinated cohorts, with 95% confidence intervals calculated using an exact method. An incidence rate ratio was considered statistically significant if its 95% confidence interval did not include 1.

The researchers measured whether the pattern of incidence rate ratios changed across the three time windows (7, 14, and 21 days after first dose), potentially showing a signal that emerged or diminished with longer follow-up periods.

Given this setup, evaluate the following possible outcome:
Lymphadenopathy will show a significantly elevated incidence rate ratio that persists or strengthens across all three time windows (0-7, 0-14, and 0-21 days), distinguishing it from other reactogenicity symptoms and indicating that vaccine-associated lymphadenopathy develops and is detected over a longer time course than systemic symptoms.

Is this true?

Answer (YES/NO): NO